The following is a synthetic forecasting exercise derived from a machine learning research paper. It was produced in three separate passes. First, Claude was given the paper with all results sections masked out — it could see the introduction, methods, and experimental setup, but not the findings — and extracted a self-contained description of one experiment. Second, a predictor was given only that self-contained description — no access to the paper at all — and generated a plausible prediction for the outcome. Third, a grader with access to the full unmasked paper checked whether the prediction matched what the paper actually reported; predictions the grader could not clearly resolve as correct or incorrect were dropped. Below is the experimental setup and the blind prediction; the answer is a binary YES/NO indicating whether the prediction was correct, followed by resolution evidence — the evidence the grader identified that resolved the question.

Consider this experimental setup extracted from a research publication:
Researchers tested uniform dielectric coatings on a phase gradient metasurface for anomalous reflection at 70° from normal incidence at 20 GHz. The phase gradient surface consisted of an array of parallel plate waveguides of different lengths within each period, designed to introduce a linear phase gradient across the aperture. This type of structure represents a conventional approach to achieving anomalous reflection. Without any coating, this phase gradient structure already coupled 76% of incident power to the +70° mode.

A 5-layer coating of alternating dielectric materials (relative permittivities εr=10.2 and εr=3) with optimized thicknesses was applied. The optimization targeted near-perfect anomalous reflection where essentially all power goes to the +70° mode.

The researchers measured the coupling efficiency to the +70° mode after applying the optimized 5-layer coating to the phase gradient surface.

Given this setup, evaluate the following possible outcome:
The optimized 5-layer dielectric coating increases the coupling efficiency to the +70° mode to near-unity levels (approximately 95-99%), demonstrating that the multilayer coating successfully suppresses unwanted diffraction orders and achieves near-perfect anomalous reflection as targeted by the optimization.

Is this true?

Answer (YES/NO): YES